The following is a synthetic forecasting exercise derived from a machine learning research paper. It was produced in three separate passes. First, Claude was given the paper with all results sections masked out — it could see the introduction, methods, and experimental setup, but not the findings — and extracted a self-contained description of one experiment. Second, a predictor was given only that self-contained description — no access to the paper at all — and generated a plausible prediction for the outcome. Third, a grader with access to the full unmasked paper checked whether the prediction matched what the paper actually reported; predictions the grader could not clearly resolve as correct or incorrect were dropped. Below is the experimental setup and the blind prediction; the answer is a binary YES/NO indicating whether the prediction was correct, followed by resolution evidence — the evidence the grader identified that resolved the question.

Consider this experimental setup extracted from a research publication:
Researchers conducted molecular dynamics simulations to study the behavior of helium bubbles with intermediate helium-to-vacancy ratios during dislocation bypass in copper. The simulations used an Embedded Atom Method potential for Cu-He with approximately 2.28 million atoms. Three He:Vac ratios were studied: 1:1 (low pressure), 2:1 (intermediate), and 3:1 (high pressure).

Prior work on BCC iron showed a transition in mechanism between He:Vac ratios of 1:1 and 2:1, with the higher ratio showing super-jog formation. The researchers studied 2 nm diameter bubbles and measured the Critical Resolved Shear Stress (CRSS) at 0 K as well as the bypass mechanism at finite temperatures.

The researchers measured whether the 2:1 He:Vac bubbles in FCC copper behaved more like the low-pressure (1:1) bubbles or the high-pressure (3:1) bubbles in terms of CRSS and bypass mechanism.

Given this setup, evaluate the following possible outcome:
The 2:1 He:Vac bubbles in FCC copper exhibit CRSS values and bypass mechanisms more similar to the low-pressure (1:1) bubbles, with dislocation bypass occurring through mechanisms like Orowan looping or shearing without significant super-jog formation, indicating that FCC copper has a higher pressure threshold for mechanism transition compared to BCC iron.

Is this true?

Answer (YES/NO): YES